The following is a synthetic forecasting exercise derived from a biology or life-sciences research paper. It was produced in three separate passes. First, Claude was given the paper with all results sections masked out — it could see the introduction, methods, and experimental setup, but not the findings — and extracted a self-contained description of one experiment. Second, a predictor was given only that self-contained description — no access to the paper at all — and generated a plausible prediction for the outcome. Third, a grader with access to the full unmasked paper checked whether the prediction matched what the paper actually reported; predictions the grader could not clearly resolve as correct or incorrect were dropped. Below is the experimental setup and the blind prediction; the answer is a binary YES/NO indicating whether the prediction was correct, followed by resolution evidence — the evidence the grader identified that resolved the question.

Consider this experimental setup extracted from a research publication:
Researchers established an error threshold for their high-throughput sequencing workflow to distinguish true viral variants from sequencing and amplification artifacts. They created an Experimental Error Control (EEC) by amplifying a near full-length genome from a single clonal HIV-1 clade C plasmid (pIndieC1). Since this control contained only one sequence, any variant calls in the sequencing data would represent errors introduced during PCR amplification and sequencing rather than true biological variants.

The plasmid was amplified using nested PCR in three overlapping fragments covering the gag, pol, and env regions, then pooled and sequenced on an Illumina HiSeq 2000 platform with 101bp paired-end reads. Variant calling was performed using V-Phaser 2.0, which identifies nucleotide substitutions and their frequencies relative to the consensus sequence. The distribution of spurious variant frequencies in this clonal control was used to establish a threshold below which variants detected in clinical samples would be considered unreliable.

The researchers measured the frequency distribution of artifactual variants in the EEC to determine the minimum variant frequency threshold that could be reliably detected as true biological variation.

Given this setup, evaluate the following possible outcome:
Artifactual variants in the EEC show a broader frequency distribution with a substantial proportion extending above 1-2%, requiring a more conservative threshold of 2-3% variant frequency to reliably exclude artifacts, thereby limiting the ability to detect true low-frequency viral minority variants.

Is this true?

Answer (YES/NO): NO